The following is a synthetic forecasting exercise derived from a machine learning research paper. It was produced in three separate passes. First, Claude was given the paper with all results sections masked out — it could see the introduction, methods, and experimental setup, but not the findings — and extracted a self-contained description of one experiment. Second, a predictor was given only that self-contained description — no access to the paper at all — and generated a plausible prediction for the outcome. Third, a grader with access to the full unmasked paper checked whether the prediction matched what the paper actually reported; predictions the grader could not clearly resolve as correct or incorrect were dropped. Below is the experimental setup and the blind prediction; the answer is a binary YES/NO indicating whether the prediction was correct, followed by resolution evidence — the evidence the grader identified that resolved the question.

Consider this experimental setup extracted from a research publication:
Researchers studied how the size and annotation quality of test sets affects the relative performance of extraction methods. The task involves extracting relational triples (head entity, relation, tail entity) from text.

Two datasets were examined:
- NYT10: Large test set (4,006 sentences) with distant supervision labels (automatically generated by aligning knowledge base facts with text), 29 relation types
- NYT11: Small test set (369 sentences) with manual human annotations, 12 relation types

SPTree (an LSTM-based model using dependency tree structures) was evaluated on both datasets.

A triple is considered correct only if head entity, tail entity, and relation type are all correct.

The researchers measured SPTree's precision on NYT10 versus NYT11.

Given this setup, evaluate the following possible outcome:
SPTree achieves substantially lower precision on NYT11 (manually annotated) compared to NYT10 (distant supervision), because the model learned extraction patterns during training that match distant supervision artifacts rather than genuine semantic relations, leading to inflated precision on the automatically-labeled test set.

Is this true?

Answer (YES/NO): NO